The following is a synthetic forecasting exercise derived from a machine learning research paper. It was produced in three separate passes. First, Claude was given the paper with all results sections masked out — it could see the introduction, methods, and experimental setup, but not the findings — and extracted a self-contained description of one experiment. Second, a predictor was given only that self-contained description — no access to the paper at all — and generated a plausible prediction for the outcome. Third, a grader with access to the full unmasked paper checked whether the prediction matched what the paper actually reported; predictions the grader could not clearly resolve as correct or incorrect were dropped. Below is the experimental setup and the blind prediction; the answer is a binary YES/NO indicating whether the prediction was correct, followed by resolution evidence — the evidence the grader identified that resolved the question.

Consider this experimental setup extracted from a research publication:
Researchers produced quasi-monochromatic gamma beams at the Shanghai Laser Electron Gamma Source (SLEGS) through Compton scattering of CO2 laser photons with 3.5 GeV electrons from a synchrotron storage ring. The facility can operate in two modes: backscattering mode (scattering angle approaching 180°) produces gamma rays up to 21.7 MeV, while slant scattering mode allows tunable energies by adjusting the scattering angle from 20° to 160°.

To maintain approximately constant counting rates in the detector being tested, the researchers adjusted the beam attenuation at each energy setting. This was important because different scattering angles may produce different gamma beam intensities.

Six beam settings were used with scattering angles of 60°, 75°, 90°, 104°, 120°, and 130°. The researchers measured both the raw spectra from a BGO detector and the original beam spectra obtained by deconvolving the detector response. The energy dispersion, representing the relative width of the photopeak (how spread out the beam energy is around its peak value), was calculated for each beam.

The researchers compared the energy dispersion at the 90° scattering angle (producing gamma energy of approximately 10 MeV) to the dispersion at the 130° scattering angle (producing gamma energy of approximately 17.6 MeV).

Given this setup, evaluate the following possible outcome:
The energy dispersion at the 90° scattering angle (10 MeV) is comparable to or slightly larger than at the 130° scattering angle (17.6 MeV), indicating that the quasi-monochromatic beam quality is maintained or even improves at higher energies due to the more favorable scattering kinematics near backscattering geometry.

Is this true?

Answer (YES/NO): NO